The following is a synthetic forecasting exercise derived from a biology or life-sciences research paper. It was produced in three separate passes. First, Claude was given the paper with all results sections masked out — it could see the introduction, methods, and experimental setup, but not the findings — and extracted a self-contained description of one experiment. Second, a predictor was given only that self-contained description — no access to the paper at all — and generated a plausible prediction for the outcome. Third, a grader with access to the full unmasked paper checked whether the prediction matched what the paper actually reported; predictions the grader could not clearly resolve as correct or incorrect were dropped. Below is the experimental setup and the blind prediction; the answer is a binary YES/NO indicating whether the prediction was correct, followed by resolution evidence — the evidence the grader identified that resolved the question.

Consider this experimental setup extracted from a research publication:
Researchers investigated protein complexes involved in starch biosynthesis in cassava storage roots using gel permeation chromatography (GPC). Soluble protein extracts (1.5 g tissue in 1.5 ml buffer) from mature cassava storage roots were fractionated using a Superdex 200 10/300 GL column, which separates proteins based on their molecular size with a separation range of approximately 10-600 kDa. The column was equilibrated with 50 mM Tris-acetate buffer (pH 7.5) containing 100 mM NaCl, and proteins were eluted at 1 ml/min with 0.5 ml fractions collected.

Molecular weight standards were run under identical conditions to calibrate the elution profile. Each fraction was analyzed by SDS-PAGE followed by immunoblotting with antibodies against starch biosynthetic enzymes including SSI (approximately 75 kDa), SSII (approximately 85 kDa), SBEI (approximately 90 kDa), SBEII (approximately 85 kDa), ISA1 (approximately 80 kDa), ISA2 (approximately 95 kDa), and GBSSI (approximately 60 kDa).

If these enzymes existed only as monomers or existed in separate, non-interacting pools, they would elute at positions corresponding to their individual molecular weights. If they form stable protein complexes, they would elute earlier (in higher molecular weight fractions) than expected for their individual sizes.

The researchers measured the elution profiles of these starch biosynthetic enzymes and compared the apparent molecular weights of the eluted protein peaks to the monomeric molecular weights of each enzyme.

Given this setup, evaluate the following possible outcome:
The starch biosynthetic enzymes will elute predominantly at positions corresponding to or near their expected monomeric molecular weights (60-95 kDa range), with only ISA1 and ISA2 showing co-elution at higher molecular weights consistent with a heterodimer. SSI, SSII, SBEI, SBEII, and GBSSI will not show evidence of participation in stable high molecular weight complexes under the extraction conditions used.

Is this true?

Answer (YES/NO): NO